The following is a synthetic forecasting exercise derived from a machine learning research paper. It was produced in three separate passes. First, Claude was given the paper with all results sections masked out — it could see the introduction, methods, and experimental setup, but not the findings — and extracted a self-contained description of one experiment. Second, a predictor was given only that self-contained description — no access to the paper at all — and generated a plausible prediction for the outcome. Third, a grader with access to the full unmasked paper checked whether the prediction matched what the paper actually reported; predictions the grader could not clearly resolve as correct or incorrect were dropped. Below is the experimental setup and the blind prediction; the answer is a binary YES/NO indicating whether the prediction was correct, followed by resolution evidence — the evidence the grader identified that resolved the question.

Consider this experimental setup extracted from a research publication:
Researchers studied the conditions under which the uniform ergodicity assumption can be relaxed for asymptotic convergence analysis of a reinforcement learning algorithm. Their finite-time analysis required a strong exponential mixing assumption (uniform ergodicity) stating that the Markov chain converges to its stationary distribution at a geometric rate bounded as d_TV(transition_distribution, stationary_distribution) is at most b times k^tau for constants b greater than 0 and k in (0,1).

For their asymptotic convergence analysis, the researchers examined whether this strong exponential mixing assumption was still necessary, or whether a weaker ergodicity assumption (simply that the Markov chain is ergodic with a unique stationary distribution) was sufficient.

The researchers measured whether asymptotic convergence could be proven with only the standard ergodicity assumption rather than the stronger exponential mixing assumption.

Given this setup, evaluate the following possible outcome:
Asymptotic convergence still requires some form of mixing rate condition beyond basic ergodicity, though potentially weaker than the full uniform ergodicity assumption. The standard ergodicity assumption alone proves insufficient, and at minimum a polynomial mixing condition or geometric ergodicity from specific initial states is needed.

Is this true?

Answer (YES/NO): NO